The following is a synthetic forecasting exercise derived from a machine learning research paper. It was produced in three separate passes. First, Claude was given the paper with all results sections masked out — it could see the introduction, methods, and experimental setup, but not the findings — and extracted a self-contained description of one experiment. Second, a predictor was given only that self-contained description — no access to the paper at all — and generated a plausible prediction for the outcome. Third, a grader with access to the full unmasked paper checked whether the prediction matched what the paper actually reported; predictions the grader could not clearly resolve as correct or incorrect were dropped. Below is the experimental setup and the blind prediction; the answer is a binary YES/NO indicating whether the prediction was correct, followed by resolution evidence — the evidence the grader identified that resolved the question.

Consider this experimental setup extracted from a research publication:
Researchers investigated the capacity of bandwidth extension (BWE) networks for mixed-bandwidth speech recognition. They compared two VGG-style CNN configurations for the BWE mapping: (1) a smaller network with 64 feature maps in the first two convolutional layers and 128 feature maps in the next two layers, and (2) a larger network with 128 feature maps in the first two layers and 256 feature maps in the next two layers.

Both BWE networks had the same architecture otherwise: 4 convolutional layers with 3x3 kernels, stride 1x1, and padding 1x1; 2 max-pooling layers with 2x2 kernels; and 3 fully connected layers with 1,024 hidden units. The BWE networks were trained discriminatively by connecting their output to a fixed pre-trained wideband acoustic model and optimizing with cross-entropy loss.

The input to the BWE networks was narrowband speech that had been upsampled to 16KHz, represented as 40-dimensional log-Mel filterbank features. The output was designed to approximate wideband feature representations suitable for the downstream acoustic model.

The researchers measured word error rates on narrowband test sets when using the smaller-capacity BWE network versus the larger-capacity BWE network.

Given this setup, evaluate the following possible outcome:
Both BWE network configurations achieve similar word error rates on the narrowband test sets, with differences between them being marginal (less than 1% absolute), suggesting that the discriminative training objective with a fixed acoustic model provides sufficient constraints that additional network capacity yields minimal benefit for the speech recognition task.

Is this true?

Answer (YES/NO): NO